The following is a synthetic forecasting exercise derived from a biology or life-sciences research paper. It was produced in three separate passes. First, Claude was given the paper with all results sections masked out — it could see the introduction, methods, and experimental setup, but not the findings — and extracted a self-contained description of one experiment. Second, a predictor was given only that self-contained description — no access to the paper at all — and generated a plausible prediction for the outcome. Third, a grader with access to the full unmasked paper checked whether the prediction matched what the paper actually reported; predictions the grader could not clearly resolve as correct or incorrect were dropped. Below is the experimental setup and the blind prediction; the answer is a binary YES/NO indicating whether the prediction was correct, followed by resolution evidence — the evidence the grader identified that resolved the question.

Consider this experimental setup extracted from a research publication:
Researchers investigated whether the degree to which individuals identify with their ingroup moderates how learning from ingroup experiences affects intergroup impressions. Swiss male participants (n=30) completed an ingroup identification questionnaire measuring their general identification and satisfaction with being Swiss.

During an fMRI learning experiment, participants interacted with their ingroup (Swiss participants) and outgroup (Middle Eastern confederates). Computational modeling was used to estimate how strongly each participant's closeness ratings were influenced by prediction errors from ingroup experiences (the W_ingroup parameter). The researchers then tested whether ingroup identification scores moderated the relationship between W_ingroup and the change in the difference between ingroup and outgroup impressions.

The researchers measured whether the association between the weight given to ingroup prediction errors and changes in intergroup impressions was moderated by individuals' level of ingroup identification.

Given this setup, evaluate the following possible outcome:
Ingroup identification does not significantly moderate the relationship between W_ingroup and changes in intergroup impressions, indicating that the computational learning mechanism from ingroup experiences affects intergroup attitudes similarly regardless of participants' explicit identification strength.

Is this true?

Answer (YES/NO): NO